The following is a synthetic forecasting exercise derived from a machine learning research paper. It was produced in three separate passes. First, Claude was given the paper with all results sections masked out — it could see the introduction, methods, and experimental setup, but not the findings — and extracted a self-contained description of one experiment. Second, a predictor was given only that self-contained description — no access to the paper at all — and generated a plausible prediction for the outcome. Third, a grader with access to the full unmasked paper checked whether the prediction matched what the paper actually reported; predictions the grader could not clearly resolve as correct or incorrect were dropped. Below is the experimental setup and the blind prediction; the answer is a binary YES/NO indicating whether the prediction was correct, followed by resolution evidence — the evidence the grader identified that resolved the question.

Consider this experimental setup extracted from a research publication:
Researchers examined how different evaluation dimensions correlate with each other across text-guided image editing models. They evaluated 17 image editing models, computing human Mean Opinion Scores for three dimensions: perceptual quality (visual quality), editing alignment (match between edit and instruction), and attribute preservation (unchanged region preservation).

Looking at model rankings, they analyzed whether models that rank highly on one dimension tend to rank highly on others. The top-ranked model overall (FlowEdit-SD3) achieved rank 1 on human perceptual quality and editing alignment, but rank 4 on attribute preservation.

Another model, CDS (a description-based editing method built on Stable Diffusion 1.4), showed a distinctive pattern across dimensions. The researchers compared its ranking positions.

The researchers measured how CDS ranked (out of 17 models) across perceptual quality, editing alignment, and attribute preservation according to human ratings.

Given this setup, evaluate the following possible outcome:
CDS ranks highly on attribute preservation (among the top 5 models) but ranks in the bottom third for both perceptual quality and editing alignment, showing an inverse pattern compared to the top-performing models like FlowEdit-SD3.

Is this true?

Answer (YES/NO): NO